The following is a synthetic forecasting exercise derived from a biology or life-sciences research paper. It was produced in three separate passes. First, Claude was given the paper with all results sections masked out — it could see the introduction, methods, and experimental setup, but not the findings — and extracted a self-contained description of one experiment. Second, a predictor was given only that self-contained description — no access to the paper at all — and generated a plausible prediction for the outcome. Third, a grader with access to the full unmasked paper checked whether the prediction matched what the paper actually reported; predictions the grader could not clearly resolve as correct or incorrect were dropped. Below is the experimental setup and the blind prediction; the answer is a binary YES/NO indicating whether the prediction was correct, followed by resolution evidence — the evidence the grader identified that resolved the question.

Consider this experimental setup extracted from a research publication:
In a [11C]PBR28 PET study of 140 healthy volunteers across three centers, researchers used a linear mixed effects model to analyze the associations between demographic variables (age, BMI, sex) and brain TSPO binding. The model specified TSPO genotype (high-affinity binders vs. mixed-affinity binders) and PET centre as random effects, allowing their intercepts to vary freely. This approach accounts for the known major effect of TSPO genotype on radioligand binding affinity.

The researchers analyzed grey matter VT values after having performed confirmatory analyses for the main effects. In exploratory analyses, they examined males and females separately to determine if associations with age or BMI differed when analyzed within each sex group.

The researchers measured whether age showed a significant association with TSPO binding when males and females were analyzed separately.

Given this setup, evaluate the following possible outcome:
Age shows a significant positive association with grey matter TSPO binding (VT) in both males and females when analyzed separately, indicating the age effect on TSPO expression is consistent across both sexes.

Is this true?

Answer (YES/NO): NO